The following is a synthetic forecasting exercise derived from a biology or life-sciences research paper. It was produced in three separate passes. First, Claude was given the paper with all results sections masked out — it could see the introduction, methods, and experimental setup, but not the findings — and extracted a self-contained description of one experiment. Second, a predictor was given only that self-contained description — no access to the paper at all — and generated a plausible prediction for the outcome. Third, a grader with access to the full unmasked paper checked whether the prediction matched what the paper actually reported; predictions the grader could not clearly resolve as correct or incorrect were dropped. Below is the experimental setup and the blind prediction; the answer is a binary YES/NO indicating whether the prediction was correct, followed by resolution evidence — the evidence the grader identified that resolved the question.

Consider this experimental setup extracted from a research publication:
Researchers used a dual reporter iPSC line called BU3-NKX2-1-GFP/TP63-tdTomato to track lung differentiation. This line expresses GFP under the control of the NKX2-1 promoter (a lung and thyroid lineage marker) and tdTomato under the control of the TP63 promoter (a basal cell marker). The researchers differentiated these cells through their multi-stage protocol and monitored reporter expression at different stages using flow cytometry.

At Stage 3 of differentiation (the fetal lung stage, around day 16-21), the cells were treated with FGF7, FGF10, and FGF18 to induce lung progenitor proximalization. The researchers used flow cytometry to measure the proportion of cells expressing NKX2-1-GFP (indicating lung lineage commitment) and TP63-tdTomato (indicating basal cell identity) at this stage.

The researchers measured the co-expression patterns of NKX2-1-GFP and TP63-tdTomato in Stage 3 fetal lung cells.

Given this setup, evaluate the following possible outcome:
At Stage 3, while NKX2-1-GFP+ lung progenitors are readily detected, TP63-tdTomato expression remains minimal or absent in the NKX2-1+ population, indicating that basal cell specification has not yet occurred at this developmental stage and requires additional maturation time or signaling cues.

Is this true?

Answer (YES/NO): NO